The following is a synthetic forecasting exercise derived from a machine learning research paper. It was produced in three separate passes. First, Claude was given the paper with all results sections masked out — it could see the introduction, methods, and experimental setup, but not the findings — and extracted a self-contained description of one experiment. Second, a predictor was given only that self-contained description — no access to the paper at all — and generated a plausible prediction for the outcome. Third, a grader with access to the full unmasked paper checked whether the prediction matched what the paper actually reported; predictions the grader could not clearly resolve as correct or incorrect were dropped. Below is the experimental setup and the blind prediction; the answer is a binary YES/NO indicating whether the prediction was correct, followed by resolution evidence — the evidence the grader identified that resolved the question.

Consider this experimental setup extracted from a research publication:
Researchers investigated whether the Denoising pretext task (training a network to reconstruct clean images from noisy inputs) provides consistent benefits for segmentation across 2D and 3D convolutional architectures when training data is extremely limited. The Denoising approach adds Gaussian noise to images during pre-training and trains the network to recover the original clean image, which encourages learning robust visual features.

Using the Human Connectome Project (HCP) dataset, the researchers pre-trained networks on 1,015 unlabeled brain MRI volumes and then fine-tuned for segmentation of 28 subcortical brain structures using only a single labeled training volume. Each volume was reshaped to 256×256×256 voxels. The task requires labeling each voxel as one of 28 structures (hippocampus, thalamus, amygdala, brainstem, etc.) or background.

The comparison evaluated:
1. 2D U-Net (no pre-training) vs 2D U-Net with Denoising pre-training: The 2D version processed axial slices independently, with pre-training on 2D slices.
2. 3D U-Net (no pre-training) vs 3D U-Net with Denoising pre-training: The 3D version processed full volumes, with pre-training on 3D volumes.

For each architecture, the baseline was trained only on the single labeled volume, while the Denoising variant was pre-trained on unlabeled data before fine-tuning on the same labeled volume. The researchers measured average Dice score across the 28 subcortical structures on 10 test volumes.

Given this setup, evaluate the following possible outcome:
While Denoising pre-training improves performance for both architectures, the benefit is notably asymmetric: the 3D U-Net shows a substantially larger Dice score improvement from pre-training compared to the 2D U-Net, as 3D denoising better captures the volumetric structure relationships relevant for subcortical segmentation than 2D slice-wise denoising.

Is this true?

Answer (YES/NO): NO